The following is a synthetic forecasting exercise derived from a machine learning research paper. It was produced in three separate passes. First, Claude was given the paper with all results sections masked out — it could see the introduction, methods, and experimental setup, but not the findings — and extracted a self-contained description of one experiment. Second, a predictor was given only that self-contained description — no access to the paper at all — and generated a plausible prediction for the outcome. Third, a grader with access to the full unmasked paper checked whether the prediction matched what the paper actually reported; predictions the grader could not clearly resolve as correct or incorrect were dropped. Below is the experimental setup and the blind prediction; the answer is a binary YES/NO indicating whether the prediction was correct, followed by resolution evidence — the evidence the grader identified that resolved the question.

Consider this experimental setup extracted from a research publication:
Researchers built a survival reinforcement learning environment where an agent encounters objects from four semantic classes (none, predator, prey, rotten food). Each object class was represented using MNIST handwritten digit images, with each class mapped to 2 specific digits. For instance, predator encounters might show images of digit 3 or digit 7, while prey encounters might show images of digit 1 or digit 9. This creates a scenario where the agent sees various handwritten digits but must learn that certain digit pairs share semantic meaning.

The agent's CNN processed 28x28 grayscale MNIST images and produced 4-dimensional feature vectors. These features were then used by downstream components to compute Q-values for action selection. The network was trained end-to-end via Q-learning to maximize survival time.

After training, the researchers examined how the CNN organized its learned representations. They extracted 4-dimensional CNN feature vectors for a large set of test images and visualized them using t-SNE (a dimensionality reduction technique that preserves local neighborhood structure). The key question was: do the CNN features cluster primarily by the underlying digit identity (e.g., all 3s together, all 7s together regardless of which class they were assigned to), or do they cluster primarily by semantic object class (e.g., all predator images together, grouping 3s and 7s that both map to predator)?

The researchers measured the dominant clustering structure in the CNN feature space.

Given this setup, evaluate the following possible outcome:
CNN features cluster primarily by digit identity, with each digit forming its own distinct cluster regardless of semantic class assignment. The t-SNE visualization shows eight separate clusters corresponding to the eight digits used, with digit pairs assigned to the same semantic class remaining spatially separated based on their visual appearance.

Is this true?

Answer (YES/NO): NO